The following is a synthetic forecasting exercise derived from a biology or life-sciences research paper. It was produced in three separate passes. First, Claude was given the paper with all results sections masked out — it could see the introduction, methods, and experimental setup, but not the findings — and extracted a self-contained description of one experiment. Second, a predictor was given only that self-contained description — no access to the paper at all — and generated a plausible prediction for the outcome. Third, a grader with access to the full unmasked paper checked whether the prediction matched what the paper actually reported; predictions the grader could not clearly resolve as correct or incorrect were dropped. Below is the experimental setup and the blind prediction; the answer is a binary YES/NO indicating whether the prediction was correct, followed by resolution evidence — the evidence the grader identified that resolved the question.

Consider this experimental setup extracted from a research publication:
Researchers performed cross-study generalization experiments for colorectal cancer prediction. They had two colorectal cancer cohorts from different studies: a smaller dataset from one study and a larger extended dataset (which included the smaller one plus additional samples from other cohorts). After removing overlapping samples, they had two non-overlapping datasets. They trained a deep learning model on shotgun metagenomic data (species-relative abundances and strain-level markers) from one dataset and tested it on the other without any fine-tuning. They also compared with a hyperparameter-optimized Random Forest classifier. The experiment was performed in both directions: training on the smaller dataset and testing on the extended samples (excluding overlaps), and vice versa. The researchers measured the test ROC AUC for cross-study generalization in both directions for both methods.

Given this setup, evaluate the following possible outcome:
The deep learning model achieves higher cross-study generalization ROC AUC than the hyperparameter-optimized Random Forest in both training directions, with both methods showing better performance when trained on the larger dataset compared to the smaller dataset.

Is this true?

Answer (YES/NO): NO